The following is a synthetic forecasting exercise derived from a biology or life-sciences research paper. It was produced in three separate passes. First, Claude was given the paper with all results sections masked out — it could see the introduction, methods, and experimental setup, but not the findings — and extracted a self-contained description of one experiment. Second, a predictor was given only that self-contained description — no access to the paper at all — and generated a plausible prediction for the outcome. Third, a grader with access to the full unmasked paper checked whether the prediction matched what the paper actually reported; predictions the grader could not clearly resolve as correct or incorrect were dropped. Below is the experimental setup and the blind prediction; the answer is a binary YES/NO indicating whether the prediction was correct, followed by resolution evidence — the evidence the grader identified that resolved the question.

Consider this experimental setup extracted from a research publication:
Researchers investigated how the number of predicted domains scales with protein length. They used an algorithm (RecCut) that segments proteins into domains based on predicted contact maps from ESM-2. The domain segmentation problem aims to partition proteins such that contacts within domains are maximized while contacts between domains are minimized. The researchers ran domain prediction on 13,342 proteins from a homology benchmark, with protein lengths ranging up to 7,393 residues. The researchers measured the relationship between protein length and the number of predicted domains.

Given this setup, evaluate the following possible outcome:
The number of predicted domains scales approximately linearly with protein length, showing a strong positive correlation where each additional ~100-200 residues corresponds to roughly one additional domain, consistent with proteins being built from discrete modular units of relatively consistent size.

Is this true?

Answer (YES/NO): YES